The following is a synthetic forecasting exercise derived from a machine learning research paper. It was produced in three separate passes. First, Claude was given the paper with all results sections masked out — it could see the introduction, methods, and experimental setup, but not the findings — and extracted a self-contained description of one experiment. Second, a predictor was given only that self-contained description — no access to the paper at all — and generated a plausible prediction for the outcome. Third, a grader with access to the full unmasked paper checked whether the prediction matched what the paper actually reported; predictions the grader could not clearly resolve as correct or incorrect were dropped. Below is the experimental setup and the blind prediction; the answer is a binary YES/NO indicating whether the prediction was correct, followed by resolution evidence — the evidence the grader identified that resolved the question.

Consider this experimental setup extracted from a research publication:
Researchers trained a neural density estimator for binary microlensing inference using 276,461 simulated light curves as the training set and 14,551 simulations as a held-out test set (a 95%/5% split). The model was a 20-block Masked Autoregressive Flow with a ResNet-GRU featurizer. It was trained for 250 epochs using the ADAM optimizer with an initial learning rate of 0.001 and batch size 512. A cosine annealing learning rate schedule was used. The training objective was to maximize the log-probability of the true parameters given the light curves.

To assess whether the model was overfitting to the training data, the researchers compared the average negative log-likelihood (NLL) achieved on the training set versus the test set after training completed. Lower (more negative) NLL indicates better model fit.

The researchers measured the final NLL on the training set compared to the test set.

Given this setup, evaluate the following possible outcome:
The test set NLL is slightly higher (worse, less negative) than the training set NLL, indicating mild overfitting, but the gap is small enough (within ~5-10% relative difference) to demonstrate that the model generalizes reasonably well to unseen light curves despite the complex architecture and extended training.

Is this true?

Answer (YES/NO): YES